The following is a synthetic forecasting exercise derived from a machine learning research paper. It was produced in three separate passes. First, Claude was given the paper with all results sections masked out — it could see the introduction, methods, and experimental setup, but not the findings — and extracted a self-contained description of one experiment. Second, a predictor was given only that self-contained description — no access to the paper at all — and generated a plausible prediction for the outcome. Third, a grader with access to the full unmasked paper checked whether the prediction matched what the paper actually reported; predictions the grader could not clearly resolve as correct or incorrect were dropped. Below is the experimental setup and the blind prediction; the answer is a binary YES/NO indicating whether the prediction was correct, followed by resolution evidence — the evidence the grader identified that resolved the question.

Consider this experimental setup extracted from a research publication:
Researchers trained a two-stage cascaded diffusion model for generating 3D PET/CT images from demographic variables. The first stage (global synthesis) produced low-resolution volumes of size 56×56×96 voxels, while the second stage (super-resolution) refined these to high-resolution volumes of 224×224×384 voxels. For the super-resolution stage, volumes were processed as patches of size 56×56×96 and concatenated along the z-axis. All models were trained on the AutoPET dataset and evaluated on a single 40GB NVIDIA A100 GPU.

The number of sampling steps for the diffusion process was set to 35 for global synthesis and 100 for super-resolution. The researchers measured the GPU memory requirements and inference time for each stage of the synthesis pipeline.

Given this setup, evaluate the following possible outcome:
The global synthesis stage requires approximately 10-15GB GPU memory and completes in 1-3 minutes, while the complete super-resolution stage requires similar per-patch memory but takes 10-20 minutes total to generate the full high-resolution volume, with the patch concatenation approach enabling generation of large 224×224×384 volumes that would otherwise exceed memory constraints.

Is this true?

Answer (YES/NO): NO